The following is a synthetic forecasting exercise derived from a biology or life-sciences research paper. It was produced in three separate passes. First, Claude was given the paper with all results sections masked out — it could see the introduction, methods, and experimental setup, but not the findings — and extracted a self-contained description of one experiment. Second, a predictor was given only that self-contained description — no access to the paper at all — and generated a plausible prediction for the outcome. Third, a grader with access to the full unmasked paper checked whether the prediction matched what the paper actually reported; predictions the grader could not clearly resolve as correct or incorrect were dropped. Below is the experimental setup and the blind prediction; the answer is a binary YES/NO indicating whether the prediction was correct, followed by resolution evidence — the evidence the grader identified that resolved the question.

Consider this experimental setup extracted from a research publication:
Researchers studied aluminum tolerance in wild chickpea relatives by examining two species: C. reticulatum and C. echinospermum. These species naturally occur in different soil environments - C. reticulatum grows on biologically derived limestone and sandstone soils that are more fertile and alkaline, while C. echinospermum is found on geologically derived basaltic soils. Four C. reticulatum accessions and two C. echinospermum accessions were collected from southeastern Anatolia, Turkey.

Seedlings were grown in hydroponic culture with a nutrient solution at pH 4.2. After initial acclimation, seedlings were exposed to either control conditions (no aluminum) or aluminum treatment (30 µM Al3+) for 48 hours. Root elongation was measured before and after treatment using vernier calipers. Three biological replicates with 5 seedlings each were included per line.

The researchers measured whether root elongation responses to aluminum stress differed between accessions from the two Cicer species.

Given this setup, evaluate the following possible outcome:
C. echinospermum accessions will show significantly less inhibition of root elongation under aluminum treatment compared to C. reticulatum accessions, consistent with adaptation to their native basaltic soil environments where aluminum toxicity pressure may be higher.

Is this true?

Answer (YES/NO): NO